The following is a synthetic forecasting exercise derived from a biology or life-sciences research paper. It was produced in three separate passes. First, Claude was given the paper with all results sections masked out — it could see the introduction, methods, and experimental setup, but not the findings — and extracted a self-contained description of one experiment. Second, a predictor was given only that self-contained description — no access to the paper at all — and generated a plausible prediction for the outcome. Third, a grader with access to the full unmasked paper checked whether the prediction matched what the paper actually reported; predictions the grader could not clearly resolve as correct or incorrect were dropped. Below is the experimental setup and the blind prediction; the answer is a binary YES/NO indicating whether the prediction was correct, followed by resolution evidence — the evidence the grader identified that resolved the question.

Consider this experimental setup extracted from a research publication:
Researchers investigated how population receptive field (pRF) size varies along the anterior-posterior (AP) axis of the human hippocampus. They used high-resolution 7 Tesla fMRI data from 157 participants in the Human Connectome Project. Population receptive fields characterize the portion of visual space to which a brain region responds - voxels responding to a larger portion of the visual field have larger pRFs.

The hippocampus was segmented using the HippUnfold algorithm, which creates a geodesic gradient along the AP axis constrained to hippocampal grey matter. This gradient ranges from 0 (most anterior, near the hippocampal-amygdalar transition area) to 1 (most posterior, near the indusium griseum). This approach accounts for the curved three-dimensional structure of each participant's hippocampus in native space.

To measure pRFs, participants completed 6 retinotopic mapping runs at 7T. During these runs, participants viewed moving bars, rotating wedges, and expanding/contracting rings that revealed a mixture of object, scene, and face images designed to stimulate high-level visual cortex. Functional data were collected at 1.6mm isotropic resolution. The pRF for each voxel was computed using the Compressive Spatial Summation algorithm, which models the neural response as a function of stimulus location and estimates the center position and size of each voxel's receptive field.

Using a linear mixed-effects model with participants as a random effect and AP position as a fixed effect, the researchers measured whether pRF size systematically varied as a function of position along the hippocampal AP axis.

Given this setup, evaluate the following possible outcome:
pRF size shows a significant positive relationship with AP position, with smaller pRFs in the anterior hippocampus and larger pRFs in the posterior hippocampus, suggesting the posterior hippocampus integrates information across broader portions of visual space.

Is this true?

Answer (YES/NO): NO